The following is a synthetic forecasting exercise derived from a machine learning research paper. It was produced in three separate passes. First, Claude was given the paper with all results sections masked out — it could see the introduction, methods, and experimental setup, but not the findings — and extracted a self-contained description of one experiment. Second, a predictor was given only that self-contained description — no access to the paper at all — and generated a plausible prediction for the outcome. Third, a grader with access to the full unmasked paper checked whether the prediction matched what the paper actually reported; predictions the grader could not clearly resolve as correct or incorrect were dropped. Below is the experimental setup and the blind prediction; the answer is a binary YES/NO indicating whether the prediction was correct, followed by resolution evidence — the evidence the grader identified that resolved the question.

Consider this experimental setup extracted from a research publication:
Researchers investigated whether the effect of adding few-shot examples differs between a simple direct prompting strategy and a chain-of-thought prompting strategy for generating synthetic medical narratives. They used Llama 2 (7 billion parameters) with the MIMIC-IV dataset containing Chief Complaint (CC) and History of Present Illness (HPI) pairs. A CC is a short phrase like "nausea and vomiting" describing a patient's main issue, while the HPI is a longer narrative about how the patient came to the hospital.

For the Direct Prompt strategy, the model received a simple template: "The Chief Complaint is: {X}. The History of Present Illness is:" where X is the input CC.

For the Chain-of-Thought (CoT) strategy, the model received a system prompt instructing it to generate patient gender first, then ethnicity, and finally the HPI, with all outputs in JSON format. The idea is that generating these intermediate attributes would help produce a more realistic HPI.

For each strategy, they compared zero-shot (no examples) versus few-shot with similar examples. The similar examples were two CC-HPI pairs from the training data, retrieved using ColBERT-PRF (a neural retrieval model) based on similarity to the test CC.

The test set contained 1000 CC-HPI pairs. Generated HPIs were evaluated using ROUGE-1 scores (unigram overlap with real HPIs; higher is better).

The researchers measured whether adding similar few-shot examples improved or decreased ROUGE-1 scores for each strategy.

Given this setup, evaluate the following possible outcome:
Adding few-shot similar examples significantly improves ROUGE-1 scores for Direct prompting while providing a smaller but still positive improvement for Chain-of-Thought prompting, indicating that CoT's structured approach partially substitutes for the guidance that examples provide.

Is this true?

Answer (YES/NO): NO